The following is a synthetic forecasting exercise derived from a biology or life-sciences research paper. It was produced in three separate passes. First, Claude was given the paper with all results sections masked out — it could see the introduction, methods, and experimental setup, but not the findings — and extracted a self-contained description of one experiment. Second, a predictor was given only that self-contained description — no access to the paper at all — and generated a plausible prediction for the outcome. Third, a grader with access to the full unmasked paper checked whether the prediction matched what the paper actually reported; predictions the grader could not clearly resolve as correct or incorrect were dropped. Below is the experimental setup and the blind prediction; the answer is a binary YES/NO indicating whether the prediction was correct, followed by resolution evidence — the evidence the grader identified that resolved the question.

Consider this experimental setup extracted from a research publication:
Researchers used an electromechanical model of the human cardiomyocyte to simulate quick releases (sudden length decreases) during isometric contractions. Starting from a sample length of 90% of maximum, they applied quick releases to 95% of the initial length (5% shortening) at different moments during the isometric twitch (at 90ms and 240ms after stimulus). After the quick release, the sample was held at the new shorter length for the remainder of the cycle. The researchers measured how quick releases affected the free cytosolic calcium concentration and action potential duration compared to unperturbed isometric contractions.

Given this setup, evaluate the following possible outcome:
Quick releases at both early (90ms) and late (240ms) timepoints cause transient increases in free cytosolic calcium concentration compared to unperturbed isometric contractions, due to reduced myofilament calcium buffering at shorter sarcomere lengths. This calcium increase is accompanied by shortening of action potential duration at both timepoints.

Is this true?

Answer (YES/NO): NO